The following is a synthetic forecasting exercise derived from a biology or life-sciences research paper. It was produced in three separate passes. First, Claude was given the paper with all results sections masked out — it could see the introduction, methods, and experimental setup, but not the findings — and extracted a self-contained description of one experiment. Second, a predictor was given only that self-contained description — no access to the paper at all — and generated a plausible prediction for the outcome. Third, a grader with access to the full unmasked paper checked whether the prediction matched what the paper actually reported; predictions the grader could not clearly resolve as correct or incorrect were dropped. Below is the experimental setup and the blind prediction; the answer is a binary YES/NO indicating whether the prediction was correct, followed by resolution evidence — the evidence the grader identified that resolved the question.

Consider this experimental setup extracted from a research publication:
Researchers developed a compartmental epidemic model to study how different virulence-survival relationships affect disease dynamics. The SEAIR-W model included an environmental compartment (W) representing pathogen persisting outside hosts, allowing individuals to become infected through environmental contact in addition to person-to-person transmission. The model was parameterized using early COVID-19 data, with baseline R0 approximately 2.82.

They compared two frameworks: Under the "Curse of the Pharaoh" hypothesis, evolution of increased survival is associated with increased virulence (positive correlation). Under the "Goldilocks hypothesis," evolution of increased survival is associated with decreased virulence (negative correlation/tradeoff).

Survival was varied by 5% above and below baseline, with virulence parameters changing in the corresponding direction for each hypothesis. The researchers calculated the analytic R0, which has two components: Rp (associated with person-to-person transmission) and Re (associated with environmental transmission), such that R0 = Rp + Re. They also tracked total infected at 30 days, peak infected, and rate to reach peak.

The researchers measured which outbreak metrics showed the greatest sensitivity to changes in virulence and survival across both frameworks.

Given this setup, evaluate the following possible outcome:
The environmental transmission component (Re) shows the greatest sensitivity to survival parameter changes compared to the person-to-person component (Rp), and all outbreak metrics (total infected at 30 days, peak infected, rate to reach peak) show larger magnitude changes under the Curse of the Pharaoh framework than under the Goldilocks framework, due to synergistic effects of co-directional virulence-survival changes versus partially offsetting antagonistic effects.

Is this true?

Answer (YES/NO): NO